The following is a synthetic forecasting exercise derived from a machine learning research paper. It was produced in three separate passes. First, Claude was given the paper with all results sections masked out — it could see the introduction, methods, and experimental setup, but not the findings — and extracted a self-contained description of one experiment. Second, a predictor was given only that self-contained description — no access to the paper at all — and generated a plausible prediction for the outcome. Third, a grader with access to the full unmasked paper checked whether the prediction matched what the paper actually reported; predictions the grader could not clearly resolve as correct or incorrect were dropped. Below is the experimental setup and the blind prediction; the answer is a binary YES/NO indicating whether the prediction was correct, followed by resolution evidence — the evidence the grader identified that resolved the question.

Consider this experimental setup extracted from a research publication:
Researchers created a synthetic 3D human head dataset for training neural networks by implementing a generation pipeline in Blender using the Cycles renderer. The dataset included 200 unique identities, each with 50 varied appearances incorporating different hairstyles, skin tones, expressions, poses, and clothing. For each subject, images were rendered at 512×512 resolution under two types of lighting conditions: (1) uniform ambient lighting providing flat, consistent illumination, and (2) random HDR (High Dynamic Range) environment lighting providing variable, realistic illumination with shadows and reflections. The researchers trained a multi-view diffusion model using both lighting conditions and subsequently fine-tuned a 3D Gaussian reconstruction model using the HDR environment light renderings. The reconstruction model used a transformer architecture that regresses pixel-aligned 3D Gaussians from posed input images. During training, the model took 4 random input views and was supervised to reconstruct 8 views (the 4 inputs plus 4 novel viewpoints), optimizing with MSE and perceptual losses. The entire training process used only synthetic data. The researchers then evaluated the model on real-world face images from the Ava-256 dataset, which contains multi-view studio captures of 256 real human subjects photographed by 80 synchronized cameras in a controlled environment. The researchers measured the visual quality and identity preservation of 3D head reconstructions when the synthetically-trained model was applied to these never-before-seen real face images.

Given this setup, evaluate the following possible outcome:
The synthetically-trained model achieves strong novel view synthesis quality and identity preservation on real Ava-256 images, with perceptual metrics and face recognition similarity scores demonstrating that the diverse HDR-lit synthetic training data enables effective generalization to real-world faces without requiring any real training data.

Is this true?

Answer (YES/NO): YES